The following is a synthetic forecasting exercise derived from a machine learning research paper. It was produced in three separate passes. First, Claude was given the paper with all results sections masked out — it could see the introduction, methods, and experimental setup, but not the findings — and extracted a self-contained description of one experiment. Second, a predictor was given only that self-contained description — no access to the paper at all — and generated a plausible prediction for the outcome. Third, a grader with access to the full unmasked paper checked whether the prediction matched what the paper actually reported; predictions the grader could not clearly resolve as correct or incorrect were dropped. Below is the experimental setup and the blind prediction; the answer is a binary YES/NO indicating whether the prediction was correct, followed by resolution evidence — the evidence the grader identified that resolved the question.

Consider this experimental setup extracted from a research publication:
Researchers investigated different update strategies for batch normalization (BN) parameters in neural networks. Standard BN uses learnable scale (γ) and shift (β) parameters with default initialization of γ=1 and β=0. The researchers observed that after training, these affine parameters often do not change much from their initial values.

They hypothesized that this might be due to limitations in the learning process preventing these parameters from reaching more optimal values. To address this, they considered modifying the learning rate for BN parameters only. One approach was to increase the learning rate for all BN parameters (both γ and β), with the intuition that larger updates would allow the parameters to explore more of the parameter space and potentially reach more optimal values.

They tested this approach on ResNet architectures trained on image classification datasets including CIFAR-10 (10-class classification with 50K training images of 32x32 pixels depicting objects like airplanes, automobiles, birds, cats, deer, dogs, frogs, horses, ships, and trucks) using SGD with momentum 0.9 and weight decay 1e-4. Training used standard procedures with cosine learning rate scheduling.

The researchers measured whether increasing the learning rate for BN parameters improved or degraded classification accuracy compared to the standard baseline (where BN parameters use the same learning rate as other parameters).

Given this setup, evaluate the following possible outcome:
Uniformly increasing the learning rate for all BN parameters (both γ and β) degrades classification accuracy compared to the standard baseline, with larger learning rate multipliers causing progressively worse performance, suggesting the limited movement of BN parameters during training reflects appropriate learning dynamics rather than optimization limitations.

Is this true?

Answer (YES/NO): NO